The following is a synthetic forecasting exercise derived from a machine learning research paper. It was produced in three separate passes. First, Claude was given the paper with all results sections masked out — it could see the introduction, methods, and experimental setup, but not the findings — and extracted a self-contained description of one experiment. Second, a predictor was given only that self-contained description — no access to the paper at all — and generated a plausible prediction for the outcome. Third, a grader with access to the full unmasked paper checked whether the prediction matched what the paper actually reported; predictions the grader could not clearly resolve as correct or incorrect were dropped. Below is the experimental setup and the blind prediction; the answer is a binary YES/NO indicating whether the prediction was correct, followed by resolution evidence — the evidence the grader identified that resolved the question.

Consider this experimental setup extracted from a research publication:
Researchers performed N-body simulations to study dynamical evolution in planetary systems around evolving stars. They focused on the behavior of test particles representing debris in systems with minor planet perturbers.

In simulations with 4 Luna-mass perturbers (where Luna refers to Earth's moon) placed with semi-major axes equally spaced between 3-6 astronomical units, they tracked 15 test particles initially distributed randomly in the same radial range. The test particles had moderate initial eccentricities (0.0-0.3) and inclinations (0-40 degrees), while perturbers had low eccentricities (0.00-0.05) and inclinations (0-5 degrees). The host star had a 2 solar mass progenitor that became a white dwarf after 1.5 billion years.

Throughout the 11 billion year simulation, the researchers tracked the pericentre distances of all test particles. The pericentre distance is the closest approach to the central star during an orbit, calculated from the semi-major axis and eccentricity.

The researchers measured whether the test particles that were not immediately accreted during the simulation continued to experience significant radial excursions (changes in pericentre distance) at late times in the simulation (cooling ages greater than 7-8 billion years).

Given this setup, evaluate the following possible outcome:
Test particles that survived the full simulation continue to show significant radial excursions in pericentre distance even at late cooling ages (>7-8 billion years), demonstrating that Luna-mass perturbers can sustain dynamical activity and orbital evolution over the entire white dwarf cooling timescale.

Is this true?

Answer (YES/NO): YES